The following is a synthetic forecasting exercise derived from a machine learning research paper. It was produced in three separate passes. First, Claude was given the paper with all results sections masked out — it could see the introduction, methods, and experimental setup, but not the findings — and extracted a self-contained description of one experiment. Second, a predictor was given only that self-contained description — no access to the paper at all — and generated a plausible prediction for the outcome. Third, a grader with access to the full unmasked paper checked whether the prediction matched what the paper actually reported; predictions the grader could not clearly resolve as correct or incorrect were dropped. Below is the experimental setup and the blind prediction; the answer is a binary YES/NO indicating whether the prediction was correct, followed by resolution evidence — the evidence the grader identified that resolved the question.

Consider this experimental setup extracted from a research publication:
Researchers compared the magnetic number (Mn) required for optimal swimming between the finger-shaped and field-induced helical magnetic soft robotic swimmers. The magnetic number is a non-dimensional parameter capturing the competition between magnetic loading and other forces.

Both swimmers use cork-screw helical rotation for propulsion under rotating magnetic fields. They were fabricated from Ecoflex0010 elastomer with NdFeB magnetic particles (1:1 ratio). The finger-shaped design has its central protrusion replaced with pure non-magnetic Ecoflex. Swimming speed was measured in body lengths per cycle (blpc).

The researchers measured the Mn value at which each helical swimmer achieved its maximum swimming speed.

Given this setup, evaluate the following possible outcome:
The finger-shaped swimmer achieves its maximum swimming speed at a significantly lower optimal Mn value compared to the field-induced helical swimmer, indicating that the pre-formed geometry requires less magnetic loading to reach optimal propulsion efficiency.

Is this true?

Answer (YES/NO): YES